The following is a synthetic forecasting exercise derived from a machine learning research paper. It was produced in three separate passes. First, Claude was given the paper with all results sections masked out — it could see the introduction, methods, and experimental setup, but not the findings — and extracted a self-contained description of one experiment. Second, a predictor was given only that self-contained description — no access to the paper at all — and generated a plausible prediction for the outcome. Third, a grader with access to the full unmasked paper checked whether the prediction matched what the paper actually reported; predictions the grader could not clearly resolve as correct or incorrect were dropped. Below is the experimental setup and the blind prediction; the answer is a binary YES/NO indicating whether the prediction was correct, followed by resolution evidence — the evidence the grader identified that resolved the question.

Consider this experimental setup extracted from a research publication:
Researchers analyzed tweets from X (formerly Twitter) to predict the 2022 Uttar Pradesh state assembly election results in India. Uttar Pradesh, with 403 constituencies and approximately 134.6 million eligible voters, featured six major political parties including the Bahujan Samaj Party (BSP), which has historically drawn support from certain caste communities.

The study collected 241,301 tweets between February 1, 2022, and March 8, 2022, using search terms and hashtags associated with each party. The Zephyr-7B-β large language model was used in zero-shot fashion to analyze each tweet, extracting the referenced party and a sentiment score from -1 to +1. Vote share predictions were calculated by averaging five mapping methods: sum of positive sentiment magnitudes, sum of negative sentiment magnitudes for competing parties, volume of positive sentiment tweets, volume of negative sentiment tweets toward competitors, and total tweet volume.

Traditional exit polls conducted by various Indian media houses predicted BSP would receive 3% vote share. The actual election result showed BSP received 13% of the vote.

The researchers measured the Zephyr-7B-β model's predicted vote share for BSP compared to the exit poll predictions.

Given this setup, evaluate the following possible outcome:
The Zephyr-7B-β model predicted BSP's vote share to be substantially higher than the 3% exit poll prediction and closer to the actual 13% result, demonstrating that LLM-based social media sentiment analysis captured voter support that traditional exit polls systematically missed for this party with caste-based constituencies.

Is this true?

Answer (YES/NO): NO